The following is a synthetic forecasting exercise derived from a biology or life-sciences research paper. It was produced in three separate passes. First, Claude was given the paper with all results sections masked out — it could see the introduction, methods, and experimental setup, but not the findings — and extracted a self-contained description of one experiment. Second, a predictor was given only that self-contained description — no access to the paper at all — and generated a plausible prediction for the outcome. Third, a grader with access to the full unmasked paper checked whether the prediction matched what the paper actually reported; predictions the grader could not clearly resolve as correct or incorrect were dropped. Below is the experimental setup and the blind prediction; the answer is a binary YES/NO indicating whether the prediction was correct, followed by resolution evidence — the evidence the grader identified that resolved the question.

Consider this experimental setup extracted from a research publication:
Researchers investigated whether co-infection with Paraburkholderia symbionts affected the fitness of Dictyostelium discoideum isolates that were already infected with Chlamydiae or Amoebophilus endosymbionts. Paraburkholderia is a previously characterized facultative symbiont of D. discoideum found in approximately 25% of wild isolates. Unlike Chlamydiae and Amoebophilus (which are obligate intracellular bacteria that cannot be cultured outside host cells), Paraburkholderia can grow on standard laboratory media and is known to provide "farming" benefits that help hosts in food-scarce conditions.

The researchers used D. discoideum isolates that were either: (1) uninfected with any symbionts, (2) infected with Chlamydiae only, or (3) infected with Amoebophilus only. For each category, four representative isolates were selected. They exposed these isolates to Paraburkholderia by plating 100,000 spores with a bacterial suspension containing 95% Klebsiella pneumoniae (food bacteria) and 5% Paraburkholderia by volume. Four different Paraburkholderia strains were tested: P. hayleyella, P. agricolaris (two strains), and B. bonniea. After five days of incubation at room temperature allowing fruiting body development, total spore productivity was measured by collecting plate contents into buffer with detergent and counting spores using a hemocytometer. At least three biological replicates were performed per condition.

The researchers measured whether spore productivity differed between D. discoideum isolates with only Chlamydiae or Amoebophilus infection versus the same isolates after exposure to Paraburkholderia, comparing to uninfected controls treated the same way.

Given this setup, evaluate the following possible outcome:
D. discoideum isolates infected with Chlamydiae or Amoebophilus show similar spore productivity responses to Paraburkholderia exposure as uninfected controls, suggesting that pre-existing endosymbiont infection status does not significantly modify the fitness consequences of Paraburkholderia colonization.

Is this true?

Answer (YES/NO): YES